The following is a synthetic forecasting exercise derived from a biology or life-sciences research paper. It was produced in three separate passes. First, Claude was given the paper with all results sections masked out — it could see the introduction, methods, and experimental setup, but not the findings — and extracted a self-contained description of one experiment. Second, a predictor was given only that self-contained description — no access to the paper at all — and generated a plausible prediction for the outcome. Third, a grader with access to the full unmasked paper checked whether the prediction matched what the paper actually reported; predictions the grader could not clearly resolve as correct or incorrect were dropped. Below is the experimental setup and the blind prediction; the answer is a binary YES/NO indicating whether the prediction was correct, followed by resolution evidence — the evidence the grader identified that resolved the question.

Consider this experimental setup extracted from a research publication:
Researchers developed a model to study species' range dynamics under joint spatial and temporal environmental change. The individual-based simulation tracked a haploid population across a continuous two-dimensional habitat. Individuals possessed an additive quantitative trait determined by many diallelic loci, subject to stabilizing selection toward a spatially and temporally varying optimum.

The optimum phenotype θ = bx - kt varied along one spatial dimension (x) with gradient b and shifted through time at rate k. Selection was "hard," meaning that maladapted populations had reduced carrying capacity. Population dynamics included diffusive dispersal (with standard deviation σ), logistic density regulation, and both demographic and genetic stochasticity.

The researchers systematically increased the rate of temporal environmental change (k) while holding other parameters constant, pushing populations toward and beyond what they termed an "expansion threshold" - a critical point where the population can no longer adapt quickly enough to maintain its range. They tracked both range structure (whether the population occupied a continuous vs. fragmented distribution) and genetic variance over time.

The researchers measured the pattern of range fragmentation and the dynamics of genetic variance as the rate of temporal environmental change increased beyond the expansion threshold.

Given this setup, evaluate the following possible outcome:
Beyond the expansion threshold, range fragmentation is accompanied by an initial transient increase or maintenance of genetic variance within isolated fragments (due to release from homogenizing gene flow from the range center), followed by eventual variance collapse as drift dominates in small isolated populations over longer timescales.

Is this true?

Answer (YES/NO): NO